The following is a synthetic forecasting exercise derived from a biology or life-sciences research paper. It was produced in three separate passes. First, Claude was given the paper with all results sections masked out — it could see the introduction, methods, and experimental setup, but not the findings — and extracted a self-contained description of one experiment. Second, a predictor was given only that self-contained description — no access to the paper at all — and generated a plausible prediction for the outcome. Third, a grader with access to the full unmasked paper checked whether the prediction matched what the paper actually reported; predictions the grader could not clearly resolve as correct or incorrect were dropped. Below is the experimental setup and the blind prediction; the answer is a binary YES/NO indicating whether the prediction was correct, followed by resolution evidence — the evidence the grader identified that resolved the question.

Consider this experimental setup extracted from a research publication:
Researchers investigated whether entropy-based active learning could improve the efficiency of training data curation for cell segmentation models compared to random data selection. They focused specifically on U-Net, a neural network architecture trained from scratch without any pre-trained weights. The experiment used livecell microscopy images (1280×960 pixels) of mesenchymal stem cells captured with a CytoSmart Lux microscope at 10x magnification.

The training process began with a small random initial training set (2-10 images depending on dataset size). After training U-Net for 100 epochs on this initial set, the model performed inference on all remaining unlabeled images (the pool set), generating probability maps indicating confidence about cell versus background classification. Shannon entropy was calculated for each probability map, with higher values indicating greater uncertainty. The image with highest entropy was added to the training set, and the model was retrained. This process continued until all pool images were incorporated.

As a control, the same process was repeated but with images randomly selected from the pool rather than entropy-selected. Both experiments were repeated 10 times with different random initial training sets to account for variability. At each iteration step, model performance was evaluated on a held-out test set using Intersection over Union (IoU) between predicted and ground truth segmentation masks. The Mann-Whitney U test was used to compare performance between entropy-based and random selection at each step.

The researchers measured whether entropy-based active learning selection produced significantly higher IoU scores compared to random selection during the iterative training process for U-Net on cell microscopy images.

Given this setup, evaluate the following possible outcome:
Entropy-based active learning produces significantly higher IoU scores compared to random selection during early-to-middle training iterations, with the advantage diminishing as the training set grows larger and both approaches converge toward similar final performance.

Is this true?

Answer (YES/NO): NO